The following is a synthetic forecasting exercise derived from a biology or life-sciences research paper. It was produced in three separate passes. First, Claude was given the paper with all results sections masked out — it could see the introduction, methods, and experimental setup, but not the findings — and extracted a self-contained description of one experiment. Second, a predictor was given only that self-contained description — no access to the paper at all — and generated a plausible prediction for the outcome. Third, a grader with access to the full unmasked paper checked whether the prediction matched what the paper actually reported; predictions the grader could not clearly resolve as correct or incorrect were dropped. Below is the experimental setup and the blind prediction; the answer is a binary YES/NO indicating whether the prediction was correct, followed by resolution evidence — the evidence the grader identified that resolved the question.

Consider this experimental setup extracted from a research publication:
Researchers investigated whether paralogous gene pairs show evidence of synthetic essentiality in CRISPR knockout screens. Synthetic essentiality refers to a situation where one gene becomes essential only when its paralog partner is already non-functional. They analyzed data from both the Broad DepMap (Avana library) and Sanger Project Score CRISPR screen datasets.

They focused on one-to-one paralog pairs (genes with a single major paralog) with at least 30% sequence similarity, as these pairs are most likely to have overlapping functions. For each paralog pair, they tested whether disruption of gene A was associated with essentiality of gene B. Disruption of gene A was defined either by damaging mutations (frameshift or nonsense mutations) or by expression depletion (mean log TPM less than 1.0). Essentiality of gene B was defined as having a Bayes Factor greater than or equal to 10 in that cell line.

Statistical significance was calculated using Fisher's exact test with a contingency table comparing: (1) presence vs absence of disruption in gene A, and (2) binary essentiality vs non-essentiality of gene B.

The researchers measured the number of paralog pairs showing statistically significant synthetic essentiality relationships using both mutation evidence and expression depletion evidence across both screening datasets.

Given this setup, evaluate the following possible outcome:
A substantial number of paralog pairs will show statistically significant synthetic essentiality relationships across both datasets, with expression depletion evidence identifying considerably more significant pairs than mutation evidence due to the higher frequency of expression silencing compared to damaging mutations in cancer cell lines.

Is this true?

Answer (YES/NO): NO